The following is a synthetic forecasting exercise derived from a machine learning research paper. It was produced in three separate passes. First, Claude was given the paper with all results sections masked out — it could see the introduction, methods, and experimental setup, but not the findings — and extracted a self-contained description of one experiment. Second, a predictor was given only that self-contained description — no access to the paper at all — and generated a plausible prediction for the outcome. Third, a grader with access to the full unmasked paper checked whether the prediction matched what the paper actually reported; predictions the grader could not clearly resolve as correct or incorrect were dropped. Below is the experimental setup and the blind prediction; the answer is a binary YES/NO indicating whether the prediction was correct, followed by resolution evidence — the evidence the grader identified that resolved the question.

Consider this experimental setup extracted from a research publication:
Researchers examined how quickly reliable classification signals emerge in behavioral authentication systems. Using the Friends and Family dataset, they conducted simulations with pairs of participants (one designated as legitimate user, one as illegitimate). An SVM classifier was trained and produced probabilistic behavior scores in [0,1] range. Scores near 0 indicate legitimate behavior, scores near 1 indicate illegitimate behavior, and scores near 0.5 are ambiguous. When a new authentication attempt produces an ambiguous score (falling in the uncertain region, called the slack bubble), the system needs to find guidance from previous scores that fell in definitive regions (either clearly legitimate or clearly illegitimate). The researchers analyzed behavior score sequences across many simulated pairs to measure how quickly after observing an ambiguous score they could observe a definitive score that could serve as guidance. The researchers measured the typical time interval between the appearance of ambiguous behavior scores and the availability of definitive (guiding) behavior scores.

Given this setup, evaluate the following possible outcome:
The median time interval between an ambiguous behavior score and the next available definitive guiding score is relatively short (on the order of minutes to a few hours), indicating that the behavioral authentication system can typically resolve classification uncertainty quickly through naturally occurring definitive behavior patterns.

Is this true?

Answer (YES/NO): YES